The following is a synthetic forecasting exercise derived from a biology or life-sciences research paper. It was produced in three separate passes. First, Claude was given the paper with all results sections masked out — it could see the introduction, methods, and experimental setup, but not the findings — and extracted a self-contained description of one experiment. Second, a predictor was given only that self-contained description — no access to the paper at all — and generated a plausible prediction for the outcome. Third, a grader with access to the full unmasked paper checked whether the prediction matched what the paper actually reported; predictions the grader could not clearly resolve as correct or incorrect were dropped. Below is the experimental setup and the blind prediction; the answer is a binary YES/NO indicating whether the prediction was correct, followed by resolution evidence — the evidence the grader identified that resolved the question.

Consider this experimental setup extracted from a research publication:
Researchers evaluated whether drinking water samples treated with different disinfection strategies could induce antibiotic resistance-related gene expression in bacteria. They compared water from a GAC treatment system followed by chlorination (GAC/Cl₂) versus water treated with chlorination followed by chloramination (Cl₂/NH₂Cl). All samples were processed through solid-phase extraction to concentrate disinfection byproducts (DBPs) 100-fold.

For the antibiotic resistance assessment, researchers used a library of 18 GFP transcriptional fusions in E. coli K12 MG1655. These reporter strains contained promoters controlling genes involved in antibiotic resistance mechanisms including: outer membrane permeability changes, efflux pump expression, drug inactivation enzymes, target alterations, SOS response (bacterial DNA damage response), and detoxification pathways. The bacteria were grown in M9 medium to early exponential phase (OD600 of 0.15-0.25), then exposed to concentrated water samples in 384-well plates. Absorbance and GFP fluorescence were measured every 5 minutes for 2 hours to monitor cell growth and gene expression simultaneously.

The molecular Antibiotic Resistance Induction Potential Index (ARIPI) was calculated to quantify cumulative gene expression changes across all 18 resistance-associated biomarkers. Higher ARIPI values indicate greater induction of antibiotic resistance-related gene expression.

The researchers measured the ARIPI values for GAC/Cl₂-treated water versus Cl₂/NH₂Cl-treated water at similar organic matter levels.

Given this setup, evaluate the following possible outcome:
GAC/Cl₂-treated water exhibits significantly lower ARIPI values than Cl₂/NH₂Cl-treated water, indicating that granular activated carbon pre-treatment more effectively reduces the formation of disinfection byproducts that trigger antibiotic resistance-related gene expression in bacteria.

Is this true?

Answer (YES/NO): NO